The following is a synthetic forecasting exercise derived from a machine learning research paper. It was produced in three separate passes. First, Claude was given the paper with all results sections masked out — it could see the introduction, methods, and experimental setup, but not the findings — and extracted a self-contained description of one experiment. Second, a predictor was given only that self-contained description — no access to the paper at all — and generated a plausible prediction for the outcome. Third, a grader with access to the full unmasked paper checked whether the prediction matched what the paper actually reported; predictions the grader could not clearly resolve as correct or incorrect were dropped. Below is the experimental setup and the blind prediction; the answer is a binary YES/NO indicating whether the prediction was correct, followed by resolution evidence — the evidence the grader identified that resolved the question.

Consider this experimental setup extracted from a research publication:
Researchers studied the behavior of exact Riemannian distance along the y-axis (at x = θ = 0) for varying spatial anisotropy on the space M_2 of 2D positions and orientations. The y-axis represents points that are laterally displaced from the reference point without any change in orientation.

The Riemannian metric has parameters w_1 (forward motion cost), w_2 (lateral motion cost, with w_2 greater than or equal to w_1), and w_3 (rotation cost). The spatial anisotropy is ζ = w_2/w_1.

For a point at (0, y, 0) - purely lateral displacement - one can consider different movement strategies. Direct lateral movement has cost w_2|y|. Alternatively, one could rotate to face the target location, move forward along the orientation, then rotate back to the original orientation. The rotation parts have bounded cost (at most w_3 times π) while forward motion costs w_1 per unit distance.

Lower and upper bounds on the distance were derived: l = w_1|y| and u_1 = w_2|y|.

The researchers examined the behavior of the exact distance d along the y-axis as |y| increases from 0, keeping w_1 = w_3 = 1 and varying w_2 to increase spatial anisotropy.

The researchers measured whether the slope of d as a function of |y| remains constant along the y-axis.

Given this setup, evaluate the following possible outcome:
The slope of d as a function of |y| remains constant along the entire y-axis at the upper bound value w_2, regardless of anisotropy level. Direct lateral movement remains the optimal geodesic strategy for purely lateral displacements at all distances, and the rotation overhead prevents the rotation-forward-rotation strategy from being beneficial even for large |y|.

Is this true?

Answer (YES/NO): NO